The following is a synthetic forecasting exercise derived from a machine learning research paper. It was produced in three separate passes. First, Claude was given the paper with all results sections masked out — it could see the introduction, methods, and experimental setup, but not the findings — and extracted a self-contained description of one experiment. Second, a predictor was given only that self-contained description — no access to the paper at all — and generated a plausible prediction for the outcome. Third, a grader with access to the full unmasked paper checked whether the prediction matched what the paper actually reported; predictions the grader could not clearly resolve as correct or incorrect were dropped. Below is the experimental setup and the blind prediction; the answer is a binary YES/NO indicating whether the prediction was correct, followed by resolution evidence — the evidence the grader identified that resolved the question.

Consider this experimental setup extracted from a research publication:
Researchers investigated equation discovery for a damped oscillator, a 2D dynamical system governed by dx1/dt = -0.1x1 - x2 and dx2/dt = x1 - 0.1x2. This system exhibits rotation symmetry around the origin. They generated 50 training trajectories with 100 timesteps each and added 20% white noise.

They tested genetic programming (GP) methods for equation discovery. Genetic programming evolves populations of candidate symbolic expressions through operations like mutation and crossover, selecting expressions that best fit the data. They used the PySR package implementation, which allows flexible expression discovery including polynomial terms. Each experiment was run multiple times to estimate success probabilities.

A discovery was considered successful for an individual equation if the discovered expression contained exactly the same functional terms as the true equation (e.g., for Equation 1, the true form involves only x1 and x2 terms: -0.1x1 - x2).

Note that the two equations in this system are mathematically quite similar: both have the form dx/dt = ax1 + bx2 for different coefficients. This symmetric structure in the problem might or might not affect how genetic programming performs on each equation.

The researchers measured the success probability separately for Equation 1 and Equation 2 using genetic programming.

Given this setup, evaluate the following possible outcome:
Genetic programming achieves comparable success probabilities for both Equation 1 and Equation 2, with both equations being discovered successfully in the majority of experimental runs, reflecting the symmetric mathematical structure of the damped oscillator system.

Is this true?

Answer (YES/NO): NO